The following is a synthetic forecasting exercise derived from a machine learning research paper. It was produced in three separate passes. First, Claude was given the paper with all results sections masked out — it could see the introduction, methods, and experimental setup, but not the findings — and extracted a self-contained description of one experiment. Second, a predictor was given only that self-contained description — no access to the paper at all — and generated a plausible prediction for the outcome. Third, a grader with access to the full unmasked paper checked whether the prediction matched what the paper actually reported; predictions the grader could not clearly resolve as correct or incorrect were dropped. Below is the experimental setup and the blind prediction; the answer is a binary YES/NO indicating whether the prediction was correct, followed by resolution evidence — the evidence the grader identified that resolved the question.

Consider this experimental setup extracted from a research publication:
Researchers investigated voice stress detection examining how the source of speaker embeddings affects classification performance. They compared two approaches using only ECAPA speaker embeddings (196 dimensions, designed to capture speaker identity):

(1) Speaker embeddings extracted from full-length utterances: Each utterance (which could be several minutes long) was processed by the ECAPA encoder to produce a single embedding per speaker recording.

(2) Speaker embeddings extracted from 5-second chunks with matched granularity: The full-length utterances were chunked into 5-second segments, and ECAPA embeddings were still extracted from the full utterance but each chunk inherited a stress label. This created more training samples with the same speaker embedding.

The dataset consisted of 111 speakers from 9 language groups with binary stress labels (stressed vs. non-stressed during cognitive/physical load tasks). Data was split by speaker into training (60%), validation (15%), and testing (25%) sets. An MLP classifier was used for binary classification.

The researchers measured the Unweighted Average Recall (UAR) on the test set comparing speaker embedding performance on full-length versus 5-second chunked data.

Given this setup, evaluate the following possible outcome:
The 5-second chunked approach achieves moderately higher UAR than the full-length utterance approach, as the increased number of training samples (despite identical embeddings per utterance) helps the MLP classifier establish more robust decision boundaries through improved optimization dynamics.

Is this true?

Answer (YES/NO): NO